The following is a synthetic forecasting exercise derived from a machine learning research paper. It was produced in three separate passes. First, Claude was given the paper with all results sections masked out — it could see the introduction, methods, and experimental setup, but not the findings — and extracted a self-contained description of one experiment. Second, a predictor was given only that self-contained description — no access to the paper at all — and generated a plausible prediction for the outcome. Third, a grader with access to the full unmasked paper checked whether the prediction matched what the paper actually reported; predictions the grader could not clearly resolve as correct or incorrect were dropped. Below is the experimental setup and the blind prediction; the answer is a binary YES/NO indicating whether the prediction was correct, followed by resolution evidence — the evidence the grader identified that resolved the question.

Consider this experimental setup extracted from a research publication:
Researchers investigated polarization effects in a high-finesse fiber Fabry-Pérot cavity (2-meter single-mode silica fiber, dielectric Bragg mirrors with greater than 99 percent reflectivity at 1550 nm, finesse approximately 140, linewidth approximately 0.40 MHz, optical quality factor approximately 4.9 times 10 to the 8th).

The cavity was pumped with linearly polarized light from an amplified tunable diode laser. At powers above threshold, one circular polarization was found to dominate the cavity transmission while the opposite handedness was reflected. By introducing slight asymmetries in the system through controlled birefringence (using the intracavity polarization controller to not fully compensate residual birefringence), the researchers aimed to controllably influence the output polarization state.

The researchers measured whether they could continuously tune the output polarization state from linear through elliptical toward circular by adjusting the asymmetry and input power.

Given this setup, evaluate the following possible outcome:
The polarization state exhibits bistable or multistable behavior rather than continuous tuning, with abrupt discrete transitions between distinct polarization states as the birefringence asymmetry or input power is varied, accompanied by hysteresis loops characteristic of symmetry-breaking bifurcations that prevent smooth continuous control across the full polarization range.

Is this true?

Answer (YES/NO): NO